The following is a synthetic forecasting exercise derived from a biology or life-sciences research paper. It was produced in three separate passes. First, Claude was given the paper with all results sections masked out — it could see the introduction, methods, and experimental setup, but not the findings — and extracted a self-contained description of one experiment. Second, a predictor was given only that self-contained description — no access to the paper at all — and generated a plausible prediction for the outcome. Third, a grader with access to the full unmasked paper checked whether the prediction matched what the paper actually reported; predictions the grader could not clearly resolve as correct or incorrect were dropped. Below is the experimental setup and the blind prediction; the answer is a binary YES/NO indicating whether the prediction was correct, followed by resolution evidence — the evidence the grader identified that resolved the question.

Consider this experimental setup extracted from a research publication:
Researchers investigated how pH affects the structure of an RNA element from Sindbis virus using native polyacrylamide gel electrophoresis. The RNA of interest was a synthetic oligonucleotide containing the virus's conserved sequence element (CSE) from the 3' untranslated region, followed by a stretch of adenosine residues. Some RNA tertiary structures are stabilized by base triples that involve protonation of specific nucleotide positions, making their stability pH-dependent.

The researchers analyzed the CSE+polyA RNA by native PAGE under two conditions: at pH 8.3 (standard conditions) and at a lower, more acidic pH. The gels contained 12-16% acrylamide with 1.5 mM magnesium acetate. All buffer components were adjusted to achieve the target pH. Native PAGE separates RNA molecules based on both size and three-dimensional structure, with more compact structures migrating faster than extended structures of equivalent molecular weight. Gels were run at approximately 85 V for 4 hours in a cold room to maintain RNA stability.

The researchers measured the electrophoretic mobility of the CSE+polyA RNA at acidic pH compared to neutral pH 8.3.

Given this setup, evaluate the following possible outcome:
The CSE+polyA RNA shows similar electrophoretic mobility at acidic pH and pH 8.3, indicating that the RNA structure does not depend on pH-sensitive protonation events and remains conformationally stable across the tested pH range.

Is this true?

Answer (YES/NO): NO